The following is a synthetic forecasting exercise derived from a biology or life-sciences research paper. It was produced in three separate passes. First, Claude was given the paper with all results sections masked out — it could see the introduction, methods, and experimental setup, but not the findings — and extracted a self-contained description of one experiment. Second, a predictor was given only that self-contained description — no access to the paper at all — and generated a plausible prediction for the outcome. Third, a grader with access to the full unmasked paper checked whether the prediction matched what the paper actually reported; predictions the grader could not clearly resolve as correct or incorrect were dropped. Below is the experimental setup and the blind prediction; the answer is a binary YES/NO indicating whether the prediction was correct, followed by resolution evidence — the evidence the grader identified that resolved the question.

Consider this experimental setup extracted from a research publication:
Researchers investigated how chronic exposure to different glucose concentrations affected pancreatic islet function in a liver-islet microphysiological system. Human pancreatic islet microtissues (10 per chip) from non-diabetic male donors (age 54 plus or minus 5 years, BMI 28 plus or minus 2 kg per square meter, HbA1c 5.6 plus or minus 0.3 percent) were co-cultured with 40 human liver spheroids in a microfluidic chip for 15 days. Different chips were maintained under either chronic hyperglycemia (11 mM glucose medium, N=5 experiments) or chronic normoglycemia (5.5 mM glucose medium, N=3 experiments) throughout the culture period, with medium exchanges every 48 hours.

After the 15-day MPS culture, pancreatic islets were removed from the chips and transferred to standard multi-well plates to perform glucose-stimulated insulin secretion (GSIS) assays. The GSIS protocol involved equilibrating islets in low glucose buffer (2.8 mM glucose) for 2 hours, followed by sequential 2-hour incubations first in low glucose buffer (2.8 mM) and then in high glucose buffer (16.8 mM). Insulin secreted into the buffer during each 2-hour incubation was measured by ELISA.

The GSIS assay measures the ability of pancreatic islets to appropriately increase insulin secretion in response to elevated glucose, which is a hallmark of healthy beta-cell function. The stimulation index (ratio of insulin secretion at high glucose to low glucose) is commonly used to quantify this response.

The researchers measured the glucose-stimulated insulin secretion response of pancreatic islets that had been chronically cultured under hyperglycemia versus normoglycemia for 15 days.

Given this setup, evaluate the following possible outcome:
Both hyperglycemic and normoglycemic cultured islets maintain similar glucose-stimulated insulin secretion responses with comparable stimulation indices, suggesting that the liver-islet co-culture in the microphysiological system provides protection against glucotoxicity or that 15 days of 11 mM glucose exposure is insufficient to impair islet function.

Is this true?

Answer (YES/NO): NO